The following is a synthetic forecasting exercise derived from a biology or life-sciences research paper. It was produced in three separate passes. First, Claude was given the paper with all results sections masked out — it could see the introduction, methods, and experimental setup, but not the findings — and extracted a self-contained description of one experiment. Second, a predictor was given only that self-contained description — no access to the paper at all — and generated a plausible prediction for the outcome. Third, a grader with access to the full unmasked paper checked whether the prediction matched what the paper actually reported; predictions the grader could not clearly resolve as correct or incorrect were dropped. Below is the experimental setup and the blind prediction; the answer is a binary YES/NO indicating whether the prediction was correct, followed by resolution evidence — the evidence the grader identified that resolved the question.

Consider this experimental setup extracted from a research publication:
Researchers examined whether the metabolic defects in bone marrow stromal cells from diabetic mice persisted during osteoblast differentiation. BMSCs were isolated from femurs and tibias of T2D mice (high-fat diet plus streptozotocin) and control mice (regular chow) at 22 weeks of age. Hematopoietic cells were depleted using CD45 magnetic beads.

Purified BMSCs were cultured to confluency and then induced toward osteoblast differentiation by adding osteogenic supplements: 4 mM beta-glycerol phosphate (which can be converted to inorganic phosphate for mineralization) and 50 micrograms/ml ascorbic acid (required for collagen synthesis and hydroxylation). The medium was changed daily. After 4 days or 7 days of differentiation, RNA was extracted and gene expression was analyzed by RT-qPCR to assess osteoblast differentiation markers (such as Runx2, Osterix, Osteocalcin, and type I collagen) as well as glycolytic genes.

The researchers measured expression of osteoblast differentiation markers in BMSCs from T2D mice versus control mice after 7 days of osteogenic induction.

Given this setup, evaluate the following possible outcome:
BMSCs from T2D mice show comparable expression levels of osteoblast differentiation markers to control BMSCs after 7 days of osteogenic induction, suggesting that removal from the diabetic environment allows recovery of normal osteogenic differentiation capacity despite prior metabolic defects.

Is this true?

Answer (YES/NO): NO